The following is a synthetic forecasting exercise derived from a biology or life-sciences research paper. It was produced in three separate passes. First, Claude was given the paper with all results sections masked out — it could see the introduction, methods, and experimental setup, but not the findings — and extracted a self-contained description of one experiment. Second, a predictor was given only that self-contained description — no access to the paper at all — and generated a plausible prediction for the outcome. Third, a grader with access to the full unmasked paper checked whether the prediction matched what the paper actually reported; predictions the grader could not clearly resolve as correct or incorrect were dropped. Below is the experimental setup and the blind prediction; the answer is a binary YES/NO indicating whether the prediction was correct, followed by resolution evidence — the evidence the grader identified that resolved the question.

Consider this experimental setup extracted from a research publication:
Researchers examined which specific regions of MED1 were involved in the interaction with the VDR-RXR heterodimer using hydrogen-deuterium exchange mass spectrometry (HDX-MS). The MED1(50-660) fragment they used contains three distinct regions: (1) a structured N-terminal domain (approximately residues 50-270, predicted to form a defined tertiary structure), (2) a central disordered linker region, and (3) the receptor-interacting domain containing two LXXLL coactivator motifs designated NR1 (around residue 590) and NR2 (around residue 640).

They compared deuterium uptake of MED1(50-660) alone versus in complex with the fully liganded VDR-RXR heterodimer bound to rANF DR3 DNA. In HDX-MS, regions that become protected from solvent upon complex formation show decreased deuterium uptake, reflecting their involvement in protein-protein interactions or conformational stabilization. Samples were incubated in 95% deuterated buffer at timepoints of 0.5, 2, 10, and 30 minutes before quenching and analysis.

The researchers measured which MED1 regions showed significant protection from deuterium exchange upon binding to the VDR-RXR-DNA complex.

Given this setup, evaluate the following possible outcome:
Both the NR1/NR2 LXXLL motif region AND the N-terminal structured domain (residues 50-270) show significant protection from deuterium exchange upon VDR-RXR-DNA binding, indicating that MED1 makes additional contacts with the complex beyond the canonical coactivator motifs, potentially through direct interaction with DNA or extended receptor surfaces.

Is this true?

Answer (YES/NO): YES